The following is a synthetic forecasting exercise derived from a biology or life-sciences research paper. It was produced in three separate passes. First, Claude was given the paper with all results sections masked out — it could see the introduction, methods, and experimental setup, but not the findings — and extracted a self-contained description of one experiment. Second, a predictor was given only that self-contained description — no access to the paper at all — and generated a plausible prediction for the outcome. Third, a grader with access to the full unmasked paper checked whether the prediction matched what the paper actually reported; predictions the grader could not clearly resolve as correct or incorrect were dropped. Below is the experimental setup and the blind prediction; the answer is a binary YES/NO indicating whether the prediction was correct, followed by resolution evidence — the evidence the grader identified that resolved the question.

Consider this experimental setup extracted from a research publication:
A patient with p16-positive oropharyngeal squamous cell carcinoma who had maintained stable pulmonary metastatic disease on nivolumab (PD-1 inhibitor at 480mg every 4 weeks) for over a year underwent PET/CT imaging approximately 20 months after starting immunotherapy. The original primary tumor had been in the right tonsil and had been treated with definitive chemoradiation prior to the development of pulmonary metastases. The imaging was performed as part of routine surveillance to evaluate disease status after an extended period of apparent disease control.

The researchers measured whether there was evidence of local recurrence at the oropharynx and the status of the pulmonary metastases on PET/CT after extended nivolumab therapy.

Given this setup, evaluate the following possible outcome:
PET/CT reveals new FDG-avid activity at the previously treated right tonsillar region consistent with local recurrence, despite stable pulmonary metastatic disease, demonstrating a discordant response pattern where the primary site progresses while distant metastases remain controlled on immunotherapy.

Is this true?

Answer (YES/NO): NO